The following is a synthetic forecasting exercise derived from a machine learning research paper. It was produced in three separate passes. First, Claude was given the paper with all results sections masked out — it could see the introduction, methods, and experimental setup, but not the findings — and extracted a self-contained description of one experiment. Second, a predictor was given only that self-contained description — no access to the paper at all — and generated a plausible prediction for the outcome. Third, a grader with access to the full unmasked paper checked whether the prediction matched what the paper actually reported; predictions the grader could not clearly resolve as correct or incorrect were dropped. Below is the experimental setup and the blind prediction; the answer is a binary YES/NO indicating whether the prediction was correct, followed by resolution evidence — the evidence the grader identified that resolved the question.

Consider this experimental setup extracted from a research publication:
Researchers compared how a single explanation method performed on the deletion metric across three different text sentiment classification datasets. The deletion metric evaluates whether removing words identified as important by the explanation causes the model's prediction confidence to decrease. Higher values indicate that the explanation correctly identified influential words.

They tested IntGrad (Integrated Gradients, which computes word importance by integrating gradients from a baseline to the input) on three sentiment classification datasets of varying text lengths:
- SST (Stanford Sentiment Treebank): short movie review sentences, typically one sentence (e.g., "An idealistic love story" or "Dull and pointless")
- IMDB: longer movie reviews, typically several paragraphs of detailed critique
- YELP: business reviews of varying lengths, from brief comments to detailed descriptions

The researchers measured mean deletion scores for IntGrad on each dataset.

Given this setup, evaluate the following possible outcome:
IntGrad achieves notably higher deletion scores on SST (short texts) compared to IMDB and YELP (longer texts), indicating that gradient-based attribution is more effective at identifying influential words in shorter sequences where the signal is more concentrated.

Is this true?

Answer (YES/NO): NO